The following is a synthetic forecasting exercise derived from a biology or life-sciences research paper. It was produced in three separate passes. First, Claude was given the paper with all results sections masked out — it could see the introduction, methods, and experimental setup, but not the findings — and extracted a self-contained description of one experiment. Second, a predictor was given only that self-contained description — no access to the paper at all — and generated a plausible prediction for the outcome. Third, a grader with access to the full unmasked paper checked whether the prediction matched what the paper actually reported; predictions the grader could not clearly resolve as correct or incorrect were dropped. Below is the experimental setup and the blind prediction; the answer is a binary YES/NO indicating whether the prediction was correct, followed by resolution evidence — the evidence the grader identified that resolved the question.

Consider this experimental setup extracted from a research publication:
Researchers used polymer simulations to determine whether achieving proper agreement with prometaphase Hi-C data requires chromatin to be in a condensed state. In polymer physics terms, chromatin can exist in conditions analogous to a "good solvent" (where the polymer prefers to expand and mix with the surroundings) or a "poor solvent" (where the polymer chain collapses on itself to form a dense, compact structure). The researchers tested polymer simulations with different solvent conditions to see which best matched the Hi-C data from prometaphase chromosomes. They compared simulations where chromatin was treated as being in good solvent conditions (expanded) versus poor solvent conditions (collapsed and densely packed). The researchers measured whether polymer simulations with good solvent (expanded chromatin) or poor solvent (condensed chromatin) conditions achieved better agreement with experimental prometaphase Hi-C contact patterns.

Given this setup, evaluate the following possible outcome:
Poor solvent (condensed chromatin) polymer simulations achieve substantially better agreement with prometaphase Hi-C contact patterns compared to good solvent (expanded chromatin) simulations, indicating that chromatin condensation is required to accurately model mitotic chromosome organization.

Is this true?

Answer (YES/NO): YES